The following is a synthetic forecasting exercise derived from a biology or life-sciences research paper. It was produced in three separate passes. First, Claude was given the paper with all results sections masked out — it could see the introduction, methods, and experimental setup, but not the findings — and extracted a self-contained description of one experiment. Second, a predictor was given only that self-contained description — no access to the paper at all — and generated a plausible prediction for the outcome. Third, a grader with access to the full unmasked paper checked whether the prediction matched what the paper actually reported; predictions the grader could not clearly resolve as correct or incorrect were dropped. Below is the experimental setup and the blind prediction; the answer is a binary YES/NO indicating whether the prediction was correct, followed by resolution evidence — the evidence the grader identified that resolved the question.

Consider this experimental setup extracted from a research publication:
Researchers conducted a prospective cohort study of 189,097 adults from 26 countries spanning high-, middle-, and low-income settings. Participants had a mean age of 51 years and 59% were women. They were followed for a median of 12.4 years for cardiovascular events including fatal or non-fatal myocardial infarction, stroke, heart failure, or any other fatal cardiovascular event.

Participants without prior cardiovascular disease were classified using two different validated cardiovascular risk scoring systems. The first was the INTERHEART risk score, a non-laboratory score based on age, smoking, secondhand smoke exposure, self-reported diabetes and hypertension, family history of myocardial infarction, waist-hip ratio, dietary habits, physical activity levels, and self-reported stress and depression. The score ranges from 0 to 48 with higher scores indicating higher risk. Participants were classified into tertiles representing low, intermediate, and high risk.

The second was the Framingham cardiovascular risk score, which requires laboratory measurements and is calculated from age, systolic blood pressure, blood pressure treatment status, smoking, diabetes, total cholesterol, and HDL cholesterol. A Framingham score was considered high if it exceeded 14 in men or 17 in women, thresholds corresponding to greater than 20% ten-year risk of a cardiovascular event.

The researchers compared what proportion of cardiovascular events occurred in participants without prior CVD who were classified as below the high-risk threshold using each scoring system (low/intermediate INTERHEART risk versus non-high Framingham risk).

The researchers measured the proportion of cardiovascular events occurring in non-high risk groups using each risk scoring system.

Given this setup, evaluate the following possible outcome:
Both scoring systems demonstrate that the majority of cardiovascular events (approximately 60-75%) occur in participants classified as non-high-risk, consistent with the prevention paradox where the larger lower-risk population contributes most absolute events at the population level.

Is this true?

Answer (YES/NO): NO